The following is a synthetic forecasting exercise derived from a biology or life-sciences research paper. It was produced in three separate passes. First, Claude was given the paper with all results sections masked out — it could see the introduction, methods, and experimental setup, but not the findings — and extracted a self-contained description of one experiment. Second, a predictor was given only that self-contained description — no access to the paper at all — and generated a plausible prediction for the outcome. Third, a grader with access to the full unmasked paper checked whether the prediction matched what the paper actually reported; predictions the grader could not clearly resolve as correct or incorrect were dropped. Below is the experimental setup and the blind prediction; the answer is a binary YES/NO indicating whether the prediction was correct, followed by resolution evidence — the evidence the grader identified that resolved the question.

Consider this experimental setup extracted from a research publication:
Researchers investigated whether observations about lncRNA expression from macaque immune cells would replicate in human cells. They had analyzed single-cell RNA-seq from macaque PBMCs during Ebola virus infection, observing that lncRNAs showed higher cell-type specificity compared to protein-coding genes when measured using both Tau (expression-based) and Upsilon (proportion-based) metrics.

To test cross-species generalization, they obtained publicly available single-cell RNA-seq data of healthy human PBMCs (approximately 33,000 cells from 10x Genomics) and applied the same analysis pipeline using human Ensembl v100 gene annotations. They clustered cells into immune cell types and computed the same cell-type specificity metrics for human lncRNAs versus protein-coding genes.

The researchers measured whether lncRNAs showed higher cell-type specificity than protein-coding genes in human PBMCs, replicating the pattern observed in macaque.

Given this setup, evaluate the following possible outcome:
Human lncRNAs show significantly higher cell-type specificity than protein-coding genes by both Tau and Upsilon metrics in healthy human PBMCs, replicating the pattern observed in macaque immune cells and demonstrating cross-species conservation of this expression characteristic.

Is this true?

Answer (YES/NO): YES